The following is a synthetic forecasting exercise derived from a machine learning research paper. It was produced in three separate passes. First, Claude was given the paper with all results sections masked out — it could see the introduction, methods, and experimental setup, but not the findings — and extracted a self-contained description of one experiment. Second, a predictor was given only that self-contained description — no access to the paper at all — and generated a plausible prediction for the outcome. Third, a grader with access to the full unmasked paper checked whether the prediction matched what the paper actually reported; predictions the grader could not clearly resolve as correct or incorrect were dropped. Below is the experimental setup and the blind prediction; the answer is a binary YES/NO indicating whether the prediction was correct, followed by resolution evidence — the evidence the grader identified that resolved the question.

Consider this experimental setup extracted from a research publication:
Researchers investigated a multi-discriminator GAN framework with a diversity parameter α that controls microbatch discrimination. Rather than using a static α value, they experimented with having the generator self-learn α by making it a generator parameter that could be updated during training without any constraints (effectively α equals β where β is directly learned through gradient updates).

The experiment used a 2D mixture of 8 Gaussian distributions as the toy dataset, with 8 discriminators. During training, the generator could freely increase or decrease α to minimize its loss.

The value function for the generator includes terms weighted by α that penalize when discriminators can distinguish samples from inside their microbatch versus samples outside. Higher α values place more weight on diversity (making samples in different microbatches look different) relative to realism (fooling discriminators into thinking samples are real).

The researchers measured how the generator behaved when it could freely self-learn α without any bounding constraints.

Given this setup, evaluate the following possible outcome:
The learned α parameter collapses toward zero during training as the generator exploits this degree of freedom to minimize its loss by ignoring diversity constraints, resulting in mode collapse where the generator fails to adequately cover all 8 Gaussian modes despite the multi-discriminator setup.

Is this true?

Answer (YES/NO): NO